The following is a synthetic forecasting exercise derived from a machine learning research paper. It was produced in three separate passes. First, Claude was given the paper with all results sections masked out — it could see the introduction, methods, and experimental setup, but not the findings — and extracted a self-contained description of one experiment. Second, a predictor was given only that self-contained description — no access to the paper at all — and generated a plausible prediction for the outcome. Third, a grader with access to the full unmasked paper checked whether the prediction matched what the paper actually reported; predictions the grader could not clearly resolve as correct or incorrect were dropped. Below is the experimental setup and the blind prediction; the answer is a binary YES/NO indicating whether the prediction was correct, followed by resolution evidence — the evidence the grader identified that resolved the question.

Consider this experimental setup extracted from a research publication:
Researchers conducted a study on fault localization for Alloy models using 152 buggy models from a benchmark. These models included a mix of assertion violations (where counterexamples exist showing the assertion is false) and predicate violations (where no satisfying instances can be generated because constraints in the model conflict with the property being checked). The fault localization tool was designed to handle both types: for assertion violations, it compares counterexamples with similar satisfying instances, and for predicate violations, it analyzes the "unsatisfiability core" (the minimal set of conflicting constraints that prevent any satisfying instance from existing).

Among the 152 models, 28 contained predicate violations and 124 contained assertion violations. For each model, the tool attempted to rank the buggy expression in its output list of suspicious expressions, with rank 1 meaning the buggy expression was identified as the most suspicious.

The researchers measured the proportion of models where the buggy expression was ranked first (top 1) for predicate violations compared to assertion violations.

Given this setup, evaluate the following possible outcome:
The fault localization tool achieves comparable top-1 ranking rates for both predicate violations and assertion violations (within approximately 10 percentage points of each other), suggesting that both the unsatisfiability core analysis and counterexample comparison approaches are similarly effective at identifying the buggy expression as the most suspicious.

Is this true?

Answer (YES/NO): NO